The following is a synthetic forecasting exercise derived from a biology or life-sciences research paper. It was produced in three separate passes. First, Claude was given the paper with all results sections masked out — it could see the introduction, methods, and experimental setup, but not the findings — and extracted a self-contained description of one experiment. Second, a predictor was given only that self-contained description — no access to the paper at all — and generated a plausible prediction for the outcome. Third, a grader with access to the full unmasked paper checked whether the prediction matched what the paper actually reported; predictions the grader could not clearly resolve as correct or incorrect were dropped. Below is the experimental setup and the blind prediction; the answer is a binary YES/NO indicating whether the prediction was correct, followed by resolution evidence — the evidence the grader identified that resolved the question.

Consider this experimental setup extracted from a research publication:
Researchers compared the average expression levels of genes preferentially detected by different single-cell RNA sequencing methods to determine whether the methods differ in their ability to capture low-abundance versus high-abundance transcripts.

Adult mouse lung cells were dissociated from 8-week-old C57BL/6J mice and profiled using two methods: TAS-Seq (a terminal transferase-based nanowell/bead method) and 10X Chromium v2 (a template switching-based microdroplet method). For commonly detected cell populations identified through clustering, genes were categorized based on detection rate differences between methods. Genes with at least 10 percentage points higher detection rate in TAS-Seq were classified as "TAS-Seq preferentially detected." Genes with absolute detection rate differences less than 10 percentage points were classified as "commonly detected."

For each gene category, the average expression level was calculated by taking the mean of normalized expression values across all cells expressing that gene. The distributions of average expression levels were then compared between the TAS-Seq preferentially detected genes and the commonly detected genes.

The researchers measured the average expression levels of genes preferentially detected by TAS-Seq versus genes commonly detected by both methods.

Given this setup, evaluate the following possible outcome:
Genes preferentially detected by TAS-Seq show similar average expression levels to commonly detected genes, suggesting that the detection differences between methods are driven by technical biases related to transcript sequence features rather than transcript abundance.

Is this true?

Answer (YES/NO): NO